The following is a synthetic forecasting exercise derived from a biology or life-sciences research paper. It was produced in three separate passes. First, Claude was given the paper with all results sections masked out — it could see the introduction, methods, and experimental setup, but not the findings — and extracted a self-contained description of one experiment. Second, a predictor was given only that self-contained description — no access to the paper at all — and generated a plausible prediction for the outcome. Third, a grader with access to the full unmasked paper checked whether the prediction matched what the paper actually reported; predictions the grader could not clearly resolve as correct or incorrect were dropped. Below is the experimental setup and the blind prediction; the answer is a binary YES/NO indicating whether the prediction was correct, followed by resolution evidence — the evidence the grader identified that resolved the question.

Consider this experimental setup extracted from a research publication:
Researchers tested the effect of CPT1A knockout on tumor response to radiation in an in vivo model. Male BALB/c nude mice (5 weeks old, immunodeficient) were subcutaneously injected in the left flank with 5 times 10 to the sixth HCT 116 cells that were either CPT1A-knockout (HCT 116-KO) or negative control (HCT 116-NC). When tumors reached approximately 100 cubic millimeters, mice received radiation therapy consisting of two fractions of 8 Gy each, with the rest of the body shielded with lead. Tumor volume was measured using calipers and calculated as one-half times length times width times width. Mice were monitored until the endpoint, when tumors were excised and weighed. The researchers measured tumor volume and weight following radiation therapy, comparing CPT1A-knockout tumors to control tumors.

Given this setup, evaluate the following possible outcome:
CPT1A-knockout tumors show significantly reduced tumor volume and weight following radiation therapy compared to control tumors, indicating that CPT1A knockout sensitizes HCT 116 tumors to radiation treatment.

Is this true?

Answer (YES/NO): NO